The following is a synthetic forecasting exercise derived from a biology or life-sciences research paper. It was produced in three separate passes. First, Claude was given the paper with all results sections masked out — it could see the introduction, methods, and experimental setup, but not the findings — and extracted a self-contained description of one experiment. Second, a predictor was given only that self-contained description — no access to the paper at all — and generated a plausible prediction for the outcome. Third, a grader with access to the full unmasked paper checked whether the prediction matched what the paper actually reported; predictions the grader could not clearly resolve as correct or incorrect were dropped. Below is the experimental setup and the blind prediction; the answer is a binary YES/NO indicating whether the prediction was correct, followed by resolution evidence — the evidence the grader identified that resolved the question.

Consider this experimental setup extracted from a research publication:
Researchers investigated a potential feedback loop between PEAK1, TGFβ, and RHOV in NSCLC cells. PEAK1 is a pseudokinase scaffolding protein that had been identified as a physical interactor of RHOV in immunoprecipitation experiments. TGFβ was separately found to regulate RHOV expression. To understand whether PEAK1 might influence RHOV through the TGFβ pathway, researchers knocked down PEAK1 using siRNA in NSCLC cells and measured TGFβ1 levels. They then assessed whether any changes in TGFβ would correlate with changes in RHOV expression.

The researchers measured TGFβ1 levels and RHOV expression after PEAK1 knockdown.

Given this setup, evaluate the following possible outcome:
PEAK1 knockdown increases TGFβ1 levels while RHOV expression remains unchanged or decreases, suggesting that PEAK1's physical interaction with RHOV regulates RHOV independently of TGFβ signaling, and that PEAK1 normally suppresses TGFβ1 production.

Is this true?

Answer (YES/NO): NO